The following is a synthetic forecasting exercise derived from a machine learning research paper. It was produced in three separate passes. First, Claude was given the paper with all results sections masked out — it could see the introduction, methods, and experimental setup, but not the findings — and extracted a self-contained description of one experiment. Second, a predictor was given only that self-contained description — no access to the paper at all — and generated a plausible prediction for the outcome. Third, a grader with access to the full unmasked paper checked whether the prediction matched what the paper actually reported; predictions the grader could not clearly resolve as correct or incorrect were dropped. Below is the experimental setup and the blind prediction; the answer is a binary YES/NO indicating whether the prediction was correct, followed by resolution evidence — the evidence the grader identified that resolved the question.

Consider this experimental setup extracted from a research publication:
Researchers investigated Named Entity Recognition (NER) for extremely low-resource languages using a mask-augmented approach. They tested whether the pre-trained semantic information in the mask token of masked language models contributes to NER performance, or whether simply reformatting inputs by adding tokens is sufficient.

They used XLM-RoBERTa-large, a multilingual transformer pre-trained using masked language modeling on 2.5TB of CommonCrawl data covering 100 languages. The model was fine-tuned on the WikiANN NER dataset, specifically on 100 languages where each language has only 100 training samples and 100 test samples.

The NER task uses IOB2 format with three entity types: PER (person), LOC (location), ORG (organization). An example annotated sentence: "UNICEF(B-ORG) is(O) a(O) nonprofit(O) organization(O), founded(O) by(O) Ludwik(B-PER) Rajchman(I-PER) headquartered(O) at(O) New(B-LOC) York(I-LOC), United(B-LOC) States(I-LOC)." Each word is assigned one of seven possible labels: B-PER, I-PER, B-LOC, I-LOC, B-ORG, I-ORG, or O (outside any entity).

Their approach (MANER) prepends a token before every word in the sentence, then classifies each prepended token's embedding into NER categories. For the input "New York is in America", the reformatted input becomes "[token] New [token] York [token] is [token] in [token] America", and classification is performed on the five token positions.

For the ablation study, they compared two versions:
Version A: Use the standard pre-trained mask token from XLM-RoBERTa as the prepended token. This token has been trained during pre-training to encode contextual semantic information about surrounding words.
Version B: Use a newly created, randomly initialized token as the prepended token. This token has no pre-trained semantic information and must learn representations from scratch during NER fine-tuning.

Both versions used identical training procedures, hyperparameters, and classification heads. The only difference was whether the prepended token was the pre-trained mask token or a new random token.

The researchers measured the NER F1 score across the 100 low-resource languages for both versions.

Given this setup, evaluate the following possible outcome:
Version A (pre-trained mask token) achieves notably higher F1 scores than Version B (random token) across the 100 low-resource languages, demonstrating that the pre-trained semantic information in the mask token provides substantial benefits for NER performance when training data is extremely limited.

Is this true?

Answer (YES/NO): YES